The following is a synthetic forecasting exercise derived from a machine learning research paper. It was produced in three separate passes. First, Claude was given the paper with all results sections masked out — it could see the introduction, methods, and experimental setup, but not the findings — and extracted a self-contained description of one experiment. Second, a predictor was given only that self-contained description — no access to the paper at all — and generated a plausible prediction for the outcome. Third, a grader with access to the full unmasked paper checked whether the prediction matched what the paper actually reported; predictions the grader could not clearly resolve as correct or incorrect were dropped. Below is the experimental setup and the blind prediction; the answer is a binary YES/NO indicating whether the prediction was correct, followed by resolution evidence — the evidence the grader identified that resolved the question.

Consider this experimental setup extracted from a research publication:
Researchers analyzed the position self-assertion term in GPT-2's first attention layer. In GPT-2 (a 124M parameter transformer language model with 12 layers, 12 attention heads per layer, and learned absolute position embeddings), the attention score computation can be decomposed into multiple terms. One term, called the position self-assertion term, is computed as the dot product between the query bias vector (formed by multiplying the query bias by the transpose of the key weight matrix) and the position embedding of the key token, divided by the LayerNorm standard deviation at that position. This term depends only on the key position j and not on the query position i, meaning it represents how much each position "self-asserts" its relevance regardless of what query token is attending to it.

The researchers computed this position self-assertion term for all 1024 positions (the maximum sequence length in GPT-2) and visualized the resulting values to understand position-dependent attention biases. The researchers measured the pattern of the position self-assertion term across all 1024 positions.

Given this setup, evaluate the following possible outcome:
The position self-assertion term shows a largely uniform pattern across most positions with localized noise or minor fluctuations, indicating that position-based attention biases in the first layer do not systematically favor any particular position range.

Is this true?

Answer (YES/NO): NO